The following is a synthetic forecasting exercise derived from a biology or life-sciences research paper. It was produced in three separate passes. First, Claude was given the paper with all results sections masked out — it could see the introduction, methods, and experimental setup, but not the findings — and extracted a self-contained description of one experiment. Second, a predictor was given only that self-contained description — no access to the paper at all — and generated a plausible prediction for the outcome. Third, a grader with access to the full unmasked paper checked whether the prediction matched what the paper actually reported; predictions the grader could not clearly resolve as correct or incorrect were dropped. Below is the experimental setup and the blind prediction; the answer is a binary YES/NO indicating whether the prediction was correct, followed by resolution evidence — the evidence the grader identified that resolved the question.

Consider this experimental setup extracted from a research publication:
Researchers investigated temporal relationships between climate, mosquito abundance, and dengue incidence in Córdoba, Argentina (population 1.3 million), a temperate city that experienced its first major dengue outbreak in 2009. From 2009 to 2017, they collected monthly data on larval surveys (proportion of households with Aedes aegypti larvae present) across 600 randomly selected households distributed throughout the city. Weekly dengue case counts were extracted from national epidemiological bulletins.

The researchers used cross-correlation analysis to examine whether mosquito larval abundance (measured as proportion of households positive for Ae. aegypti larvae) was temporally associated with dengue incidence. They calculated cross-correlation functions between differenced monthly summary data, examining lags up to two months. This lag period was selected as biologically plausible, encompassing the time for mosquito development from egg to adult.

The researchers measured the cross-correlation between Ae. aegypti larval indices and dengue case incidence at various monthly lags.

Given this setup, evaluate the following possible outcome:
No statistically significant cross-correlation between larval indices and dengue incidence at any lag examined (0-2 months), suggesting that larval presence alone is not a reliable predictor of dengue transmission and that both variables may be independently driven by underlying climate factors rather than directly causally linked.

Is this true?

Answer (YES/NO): NO